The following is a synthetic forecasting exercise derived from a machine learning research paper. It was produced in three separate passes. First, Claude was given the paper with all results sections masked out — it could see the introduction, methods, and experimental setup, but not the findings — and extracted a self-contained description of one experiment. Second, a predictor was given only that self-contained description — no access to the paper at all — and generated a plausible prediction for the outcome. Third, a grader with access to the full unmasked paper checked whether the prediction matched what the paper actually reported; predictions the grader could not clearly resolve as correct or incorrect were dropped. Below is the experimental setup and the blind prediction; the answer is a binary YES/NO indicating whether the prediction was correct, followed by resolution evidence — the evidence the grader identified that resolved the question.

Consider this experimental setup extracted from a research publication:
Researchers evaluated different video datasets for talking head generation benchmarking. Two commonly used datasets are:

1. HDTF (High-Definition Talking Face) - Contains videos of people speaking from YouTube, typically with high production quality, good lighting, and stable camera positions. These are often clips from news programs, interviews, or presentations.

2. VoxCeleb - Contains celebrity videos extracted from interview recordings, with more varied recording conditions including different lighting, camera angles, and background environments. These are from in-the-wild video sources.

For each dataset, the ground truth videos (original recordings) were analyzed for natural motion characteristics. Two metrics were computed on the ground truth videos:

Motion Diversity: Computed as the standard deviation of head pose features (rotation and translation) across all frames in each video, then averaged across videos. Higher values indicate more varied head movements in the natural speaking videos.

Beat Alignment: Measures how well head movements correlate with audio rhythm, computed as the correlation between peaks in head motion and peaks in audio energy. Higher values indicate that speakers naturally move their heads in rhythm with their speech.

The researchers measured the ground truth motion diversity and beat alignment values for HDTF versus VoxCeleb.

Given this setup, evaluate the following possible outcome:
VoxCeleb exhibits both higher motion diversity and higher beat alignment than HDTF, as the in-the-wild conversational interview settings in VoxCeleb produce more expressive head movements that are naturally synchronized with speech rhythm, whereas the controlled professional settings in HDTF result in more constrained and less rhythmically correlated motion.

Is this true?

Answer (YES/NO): YES